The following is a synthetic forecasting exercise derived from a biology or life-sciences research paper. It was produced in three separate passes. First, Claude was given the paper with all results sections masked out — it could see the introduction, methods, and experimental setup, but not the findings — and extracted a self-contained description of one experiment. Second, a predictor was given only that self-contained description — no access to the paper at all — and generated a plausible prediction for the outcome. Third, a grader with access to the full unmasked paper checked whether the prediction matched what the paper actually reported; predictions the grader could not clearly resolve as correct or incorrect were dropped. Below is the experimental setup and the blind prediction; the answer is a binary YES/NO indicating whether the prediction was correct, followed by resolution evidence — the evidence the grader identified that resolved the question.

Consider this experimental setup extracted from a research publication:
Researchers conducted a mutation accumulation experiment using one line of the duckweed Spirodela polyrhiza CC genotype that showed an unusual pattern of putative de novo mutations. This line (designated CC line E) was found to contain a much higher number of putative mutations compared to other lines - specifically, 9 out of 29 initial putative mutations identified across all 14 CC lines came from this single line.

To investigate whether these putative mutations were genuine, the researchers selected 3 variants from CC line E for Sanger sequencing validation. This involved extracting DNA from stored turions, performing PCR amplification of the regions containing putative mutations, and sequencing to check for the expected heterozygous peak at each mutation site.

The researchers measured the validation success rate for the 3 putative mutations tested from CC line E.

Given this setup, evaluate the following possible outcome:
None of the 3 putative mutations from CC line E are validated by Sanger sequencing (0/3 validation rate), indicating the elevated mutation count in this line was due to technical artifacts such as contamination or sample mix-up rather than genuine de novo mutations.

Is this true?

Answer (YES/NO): YES